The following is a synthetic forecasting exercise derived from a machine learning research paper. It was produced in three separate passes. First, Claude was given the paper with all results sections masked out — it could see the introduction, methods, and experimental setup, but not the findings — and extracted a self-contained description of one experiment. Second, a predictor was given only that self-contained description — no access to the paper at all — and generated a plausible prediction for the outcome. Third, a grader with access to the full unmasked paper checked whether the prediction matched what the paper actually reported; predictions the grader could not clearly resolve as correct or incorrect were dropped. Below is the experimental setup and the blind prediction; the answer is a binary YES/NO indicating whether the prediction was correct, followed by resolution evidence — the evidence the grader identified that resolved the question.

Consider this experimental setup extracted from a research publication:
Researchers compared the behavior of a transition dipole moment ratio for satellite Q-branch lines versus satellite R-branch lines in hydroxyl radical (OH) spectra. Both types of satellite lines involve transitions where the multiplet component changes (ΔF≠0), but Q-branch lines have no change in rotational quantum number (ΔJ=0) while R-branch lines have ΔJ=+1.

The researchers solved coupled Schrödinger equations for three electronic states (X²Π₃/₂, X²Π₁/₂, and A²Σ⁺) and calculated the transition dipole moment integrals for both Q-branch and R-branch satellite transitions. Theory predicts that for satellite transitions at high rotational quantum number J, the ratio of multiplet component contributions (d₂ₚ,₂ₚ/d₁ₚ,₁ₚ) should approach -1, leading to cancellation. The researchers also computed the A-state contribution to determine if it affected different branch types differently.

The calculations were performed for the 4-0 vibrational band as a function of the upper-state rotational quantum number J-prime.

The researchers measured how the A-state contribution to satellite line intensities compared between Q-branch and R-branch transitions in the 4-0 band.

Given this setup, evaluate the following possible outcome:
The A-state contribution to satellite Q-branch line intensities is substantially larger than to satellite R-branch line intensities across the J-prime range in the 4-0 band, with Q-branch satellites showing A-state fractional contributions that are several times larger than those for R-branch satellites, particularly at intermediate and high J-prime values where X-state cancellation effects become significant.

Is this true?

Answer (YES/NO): NO